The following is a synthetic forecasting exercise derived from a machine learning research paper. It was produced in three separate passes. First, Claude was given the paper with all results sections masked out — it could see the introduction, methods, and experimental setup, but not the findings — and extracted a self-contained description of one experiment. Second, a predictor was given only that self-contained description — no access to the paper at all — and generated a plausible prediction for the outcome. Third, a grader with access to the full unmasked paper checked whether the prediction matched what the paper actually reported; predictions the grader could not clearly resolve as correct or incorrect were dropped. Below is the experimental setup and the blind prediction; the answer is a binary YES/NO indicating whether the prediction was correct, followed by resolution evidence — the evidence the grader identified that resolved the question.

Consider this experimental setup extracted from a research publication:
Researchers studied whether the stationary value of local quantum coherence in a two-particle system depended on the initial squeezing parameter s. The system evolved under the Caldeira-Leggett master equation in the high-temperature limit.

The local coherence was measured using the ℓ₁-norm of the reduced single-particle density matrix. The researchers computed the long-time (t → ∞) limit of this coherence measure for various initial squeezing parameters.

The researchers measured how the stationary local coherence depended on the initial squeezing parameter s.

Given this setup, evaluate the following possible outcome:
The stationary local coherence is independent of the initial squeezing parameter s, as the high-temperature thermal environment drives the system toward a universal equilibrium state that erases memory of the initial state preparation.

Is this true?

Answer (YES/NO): YES